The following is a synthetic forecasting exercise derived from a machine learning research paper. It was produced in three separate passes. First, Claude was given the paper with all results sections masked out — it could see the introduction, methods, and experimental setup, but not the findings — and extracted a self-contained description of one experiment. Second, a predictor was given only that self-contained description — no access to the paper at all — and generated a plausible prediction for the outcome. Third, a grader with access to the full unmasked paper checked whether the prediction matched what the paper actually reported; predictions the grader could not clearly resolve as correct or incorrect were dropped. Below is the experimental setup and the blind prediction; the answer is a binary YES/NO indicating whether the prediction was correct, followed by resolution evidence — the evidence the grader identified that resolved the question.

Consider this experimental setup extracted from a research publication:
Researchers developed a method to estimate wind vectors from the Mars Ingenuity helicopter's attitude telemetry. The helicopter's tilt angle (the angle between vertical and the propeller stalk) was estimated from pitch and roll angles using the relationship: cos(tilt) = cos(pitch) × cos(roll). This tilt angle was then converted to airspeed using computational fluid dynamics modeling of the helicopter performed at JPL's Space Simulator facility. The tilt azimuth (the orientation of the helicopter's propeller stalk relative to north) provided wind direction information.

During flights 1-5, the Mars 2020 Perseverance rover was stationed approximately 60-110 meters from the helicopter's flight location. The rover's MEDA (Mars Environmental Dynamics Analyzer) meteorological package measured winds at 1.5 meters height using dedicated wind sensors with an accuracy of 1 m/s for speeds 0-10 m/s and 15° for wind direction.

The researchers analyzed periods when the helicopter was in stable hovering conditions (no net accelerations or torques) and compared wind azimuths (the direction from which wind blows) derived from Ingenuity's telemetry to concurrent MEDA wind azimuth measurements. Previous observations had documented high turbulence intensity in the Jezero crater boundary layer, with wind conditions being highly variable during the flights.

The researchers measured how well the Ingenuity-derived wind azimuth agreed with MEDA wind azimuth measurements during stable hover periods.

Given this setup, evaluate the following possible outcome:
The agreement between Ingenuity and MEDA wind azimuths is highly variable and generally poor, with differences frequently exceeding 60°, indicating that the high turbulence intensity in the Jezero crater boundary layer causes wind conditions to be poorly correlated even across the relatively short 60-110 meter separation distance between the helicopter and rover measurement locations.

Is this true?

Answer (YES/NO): NO